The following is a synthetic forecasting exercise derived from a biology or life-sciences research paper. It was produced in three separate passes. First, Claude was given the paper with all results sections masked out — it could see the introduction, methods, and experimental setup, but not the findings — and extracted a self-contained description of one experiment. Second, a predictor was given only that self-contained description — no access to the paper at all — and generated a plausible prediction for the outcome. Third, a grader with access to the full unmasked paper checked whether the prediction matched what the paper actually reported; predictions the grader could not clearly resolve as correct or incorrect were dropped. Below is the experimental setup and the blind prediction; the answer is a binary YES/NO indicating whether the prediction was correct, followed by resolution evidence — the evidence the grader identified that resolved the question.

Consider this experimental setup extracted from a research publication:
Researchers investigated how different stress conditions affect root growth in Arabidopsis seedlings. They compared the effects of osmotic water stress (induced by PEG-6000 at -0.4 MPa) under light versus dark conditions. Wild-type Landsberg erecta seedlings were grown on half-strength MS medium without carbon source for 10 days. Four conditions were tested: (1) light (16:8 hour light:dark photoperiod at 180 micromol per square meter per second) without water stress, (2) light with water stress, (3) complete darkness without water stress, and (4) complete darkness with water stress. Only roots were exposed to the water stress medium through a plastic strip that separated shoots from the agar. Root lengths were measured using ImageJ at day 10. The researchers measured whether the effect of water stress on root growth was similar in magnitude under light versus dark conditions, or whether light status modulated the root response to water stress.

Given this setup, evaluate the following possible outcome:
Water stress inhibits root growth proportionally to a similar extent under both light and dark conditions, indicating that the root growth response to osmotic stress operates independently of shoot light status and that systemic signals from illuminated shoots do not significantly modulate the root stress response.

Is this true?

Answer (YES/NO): NO